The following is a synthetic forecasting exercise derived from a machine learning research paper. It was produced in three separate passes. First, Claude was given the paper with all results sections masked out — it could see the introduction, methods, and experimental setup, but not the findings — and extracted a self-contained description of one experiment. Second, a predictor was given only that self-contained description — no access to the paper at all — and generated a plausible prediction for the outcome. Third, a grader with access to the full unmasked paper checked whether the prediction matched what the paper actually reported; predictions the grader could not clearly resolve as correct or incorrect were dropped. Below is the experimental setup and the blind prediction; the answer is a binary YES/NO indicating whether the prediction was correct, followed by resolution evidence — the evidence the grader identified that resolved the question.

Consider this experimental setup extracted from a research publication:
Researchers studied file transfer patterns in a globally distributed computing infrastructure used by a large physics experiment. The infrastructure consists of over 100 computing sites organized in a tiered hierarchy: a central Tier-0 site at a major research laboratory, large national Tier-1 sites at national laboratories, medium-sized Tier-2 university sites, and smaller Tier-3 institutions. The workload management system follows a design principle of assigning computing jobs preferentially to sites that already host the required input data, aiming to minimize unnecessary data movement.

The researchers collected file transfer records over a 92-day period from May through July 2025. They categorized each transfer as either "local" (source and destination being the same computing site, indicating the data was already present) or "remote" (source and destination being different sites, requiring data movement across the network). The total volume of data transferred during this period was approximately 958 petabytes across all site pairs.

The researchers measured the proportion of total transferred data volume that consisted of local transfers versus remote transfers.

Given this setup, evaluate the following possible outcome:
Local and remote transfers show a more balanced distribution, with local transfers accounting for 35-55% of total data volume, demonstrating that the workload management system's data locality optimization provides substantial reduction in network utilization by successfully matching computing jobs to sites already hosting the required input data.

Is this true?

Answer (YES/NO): NO